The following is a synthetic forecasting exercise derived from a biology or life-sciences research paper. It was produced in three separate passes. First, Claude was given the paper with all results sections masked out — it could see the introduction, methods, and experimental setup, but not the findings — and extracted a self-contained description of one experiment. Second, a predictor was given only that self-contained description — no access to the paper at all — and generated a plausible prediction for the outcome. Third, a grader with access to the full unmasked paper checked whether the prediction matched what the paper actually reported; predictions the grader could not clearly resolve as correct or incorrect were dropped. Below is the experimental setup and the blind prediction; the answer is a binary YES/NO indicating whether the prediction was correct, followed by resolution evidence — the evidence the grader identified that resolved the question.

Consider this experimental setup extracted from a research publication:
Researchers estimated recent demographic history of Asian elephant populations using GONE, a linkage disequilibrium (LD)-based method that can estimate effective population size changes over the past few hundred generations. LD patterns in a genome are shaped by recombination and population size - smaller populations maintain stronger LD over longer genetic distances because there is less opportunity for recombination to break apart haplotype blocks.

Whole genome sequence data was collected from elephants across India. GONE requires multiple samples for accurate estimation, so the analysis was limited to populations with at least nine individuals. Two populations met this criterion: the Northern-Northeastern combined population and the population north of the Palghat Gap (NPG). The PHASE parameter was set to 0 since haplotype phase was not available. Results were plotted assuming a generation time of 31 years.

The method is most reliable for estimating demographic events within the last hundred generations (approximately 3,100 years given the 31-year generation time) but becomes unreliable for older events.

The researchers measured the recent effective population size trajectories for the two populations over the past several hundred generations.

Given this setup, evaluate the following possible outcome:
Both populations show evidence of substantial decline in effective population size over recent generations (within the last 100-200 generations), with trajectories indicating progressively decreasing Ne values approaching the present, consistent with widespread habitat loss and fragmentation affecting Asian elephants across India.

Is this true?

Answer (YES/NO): NO